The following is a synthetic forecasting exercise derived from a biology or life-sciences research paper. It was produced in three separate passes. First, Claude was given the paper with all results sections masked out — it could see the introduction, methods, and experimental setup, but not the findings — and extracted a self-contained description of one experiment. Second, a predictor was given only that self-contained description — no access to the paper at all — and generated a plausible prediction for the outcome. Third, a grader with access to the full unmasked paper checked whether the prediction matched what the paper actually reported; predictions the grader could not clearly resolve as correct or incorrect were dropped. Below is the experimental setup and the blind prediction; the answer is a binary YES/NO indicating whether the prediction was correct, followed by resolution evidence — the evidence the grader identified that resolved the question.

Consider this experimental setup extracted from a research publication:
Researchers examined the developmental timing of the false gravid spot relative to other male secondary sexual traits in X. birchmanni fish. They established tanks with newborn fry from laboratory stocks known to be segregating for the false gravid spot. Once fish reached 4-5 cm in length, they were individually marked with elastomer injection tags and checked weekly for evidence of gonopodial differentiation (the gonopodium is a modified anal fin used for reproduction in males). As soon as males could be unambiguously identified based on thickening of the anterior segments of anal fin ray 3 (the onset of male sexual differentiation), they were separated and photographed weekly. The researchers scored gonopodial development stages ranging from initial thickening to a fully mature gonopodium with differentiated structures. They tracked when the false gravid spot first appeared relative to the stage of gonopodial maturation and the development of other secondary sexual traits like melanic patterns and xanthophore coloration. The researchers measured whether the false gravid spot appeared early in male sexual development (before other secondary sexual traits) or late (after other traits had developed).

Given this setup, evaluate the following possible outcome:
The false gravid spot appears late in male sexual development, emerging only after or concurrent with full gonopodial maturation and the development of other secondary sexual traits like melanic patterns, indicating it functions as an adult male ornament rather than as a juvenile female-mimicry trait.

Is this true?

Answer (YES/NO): NO